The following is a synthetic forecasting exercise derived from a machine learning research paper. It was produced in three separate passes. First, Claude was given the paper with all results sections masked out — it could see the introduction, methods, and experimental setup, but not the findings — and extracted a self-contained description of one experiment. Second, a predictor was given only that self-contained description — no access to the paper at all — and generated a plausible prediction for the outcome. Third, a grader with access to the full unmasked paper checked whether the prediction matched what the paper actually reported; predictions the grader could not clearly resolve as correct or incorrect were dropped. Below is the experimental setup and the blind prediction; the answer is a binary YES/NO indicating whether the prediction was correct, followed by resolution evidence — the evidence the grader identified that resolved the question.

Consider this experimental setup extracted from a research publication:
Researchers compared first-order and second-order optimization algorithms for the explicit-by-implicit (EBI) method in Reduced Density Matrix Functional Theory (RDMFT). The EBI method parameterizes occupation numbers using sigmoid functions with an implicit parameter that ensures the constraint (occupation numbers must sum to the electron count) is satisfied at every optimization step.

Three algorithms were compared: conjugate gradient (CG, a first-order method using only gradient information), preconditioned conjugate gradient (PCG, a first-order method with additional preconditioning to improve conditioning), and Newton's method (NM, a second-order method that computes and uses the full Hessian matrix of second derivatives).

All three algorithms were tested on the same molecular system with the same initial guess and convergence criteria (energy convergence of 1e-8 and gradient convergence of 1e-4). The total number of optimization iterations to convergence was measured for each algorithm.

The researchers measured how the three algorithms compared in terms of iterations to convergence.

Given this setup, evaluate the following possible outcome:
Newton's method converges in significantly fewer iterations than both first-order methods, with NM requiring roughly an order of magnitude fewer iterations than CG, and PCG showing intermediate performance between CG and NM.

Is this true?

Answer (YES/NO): NO